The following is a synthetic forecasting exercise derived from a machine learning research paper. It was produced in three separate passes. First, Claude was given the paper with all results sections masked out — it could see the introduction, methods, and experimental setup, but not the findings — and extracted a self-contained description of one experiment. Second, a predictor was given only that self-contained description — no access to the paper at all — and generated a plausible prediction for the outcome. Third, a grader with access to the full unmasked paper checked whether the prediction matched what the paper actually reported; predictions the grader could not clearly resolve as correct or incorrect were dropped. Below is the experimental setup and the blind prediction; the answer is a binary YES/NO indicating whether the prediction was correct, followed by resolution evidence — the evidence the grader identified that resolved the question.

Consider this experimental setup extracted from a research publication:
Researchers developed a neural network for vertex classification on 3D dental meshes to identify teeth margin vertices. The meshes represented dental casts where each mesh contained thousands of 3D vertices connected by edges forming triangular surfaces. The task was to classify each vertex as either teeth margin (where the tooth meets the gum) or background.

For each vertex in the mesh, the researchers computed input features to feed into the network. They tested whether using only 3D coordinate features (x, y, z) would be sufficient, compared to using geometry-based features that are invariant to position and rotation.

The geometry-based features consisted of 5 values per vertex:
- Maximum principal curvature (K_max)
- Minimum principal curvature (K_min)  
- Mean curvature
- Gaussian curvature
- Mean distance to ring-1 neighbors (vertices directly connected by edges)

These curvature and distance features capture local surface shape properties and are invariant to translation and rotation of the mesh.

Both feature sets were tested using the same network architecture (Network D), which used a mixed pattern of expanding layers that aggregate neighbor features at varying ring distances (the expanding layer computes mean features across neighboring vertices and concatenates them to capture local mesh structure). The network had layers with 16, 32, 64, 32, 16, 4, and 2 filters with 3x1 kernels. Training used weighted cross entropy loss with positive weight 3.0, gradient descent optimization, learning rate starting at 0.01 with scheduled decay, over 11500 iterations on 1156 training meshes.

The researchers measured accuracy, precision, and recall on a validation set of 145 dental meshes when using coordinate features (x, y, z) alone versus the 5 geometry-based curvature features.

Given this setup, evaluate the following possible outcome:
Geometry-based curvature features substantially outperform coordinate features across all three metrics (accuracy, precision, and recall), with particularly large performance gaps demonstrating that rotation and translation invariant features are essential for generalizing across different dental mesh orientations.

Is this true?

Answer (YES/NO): YES